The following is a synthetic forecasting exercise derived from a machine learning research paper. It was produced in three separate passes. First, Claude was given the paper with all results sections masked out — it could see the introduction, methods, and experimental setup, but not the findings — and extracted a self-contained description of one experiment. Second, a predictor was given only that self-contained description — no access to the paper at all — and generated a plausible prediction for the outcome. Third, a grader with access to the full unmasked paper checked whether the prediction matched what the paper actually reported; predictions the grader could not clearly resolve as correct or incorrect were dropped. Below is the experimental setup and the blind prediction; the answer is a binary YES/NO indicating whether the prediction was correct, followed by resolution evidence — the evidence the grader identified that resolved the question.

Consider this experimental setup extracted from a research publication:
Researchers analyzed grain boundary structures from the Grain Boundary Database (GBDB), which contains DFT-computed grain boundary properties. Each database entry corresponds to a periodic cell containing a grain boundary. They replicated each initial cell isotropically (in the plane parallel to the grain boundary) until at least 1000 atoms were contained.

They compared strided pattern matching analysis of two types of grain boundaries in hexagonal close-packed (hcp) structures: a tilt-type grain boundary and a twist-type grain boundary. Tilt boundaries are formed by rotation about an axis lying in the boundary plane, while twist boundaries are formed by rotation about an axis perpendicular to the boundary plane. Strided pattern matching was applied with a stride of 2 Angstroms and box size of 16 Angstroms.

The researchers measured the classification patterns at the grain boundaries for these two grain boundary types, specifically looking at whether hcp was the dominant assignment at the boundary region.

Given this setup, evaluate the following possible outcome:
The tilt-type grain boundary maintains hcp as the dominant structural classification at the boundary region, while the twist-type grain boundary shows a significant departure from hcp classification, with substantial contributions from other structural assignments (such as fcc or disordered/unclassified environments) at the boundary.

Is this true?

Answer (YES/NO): NO